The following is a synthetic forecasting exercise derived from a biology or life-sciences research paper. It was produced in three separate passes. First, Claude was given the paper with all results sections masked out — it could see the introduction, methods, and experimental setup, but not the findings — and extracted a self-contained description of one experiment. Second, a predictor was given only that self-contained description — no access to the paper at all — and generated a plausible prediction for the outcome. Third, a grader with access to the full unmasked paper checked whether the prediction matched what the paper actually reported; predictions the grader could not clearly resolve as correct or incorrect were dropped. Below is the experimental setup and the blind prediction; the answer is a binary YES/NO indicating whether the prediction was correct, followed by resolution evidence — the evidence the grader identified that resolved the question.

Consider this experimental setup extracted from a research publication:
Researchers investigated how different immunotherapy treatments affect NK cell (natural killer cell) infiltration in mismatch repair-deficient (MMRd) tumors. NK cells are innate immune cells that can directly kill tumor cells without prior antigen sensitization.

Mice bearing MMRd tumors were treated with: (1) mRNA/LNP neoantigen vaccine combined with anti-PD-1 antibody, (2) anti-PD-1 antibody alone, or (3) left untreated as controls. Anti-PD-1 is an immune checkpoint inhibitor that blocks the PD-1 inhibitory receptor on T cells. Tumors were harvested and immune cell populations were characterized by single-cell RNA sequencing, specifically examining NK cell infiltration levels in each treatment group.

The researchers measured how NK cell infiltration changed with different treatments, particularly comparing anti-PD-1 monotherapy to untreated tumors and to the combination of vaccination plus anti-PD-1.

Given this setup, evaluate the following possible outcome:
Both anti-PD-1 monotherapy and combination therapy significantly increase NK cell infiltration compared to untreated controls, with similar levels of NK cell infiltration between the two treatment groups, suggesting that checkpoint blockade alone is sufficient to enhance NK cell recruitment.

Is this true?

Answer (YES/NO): NO